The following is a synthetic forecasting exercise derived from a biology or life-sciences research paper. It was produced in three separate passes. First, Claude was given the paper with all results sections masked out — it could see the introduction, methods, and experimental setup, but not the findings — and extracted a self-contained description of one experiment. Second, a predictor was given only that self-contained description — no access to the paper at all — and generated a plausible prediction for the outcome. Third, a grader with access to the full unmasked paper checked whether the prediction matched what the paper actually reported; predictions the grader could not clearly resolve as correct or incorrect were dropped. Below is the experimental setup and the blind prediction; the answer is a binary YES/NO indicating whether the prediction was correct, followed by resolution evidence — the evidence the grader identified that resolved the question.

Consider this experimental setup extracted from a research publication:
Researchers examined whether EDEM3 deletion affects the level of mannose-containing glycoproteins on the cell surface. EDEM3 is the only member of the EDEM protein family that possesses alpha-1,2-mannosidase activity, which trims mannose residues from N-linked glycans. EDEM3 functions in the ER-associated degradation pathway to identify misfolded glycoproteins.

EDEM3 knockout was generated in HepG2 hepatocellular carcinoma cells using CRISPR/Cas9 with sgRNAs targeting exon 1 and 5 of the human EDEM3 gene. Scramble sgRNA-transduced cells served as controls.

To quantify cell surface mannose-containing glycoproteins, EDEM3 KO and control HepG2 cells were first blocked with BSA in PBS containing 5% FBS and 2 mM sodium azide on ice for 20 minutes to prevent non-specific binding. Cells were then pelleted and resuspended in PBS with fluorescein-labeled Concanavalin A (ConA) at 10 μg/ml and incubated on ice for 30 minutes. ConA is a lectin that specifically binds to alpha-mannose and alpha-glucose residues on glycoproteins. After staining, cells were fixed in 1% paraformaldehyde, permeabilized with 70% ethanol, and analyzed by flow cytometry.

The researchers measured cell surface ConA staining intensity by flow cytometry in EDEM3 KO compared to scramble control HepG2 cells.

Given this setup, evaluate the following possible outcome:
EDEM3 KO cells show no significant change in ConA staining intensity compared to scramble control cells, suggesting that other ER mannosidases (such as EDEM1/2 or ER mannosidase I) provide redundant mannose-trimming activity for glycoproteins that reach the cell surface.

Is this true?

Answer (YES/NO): NO